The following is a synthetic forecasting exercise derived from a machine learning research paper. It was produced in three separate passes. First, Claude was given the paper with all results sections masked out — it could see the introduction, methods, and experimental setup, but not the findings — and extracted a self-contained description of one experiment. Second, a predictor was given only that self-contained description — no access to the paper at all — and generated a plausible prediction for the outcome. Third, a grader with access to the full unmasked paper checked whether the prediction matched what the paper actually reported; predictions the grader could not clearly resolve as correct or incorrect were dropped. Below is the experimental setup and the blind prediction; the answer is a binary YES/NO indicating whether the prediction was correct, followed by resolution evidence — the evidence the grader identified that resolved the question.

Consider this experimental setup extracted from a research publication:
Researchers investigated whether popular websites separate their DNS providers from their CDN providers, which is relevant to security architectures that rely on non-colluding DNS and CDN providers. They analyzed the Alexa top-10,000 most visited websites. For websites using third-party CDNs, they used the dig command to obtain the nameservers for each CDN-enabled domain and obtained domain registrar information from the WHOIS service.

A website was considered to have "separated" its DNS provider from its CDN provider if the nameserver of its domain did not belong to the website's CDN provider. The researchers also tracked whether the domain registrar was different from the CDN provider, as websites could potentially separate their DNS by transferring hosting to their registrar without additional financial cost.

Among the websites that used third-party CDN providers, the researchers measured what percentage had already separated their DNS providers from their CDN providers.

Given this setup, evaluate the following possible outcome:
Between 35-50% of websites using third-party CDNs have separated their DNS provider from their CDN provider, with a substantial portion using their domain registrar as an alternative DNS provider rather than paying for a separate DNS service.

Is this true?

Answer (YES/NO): NO